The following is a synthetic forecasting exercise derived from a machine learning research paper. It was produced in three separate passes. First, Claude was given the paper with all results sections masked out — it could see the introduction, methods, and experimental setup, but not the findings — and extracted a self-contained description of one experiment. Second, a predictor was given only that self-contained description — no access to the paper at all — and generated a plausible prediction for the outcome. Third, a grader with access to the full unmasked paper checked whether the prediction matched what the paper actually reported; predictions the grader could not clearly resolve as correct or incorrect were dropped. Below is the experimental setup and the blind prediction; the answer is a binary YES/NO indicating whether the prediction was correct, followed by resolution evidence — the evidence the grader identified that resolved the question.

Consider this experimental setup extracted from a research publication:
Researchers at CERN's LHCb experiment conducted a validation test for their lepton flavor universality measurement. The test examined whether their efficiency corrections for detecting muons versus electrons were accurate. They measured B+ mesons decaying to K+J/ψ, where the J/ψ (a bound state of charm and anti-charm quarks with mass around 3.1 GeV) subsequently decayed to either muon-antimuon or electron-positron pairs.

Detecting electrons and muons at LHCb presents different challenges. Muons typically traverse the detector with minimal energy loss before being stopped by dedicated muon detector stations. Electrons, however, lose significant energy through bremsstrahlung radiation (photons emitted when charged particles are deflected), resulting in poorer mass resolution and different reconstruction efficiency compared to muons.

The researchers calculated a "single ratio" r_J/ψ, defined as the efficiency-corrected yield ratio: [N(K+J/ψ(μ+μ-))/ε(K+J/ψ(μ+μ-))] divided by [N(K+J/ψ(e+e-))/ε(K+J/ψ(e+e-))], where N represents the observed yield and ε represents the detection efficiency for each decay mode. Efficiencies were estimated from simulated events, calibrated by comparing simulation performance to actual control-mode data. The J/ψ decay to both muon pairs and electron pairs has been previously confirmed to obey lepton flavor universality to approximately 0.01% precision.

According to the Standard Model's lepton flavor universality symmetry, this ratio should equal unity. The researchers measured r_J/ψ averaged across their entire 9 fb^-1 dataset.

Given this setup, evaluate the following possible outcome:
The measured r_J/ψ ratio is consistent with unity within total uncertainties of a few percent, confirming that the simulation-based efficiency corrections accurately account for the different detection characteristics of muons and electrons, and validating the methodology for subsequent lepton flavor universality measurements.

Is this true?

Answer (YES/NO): YES